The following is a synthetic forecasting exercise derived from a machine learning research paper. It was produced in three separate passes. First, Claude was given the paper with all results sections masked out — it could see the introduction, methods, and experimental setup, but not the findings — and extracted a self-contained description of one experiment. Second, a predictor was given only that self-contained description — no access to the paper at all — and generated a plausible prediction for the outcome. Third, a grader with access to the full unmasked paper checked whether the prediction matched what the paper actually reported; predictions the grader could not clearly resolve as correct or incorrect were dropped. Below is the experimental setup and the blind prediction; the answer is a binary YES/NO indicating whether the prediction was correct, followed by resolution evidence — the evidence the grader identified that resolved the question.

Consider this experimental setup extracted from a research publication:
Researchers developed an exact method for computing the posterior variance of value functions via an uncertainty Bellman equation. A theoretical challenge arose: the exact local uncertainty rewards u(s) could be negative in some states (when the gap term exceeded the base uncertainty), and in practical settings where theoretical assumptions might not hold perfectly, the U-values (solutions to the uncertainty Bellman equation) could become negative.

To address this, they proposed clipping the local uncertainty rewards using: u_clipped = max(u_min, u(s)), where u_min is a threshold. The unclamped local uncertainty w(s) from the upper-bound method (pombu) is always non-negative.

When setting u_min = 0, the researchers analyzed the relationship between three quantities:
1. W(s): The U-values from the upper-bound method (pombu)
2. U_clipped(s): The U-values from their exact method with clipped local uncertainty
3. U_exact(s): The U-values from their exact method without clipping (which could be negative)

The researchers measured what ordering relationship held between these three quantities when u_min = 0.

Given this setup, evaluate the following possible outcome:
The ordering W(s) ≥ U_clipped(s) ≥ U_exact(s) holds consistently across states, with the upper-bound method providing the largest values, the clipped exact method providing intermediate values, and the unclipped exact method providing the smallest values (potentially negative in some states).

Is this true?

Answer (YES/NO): YES